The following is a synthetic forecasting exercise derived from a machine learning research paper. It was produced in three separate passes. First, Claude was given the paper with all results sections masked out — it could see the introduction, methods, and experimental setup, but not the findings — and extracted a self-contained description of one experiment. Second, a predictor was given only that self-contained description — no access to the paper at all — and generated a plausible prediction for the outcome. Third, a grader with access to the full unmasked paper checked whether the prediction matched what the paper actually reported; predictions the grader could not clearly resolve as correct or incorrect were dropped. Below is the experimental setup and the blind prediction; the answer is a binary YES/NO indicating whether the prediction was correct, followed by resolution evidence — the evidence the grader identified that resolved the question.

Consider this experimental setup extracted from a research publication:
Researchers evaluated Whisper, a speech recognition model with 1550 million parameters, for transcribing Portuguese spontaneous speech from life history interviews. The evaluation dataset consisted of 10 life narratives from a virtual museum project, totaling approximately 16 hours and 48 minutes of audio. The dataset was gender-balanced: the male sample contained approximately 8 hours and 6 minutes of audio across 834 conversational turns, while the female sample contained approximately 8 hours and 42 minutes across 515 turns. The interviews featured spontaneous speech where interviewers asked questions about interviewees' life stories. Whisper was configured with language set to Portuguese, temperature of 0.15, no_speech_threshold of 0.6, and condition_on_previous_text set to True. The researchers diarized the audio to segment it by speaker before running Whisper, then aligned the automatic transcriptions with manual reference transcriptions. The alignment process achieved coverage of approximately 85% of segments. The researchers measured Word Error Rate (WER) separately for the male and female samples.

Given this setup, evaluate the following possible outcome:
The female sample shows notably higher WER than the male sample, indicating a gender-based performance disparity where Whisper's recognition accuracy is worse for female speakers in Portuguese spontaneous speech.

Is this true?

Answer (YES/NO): YES